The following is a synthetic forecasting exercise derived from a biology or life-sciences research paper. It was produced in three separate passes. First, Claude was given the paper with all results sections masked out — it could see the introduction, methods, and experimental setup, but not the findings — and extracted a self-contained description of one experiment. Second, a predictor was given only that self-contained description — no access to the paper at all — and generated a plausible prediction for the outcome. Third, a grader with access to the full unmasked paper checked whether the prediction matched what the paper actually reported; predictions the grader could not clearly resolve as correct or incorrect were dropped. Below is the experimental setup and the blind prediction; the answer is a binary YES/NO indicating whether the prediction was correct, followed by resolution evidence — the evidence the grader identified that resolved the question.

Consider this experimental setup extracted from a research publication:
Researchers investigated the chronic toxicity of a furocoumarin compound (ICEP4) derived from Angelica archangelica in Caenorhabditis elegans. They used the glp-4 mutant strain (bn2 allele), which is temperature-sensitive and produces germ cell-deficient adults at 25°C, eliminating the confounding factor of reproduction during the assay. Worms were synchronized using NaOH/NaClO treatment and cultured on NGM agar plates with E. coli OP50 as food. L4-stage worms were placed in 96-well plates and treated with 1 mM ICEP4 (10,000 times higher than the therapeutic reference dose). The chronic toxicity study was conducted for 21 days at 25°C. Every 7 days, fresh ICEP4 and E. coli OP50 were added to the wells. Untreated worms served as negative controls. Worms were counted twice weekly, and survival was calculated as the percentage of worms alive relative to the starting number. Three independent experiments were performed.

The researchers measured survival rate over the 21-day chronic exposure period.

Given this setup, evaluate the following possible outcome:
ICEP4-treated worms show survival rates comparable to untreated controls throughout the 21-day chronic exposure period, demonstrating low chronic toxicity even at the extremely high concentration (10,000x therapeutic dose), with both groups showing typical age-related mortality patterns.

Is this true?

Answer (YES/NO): NO